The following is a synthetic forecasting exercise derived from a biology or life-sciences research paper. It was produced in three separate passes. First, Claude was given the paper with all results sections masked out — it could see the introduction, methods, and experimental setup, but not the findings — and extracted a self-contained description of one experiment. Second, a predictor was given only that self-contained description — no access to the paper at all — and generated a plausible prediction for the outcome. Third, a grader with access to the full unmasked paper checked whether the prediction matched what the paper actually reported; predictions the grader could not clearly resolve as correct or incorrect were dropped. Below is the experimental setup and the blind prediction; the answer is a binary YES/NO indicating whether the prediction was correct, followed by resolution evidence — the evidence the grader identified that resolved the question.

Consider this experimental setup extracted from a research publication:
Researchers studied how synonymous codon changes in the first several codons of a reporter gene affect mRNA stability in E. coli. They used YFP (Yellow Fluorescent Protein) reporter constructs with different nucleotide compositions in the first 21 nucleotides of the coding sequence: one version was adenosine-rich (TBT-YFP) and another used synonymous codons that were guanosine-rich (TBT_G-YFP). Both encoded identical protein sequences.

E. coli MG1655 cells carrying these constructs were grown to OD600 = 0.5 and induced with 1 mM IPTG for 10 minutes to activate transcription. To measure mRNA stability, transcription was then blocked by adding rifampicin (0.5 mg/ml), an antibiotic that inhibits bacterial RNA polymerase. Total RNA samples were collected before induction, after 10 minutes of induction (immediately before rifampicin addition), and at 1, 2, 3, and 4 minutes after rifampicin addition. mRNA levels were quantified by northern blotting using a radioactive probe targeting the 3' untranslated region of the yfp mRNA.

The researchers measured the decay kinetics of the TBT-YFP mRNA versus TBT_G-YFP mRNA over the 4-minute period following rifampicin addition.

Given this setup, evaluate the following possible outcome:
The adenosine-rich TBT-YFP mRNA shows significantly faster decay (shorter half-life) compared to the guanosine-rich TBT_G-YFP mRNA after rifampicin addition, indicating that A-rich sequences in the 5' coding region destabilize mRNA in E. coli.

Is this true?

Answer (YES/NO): NO